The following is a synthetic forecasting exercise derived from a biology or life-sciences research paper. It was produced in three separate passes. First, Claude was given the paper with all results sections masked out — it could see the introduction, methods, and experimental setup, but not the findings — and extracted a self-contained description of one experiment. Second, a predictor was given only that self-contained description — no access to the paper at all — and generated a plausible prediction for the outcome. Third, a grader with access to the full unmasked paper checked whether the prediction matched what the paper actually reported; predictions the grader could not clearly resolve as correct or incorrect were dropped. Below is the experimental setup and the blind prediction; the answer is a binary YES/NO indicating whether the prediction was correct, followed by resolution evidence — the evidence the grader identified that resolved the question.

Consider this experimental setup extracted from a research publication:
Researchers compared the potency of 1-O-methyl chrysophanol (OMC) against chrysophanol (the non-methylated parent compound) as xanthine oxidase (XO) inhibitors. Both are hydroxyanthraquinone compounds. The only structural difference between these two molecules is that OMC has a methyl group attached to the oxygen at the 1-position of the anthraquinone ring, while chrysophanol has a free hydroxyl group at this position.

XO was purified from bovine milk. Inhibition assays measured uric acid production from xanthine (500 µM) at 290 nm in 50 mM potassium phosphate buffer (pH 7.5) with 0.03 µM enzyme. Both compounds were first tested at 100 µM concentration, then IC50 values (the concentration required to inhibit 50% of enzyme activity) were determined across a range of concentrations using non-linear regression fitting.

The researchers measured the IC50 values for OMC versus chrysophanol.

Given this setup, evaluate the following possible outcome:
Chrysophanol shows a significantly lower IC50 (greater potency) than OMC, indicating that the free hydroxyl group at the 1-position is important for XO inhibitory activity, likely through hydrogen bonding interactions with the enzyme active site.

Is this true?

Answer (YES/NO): NO